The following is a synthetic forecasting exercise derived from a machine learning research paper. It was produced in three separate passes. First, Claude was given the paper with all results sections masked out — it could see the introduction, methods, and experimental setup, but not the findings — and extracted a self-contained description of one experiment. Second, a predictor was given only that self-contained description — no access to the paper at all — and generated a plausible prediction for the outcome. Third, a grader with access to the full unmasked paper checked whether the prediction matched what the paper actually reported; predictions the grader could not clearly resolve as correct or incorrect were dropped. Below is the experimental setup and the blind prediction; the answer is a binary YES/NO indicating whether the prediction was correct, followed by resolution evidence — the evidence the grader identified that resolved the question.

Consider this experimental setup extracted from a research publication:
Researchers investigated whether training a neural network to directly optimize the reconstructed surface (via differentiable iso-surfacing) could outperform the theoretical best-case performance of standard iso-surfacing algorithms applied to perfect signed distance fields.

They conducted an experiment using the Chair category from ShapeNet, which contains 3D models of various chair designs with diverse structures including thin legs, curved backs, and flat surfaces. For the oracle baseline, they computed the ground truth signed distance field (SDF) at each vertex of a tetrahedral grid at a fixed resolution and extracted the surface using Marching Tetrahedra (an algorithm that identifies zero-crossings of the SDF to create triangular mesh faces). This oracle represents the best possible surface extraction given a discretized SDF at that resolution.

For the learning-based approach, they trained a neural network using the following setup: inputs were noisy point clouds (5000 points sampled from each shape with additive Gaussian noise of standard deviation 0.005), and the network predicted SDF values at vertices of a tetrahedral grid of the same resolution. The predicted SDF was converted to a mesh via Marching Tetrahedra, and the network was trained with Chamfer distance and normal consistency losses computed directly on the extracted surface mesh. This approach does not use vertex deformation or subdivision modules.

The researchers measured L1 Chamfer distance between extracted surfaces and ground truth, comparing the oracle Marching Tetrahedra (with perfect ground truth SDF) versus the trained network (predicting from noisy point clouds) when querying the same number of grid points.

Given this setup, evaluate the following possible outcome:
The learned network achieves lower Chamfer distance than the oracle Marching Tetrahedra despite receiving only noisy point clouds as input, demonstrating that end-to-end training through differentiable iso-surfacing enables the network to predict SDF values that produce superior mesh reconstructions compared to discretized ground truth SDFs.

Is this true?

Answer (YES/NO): YES